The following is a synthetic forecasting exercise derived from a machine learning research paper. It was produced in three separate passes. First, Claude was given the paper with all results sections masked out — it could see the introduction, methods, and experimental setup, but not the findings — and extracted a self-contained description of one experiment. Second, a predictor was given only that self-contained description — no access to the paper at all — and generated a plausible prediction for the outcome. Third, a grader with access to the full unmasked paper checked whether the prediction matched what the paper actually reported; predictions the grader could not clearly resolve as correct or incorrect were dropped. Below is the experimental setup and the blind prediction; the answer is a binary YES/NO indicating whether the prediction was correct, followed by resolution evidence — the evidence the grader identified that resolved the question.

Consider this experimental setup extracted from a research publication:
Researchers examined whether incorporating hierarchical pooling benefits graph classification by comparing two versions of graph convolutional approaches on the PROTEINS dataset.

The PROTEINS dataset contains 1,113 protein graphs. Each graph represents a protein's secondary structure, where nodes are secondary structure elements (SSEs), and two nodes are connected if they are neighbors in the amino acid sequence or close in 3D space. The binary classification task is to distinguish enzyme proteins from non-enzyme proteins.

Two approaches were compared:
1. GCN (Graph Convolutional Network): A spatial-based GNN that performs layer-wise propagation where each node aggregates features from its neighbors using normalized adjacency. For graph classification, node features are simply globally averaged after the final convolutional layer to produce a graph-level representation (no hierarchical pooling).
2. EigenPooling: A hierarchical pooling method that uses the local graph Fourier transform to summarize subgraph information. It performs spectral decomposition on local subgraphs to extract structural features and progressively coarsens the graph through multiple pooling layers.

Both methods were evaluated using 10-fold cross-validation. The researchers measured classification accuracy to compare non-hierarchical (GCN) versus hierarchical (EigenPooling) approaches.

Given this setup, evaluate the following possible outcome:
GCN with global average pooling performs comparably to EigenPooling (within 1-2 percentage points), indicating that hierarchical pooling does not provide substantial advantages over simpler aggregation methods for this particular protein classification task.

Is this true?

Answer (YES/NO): YES